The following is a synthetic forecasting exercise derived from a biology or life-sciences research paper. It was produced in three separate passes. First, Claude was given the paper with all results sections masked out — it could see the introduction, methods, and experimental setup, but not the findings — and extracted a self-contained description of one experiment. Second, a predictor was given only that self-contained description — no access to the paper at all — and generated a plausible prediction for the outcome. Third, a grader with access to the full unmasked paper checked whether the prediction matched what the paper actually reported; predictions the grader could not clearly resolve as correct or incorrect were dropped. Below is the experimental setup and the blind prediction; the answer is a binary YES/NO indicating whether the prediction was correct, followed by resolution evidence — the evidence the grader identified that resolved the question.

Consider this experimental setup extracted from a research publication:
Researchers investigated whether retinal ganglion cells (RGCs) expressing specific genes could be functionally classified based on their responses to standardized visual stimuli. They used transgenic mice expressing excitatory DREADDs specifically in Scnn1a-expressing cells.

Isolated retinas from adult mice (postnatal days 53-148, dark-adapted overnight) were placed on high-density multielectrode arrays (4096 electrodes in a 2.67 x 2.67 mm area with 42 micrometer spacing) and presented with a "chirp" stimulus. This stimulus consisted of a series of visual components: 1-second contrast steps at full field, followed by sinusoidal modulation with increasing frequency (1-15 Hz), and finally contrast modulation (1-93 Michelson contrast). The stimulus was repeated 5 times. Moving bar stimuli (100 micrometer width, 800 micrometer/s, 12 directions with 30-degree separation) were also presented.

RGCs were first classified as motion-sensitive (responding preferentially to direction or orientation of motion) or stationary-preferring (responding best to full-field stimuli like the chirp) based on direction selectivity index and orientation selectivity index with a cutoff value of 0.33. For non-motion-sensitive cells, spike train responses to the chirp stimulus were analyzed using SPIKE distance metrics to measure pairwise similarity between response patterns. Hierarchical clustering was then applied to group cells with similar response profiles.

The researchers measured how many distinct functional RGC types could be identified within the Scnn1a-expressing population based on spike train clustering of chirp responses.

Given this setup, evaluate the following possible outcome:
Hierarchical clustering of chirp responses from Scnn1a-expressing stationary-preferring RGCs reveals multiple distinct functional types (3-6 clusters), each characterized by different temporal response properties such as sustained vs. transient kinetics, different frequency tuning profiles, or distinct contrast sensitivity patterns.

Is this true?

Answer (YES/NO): YES